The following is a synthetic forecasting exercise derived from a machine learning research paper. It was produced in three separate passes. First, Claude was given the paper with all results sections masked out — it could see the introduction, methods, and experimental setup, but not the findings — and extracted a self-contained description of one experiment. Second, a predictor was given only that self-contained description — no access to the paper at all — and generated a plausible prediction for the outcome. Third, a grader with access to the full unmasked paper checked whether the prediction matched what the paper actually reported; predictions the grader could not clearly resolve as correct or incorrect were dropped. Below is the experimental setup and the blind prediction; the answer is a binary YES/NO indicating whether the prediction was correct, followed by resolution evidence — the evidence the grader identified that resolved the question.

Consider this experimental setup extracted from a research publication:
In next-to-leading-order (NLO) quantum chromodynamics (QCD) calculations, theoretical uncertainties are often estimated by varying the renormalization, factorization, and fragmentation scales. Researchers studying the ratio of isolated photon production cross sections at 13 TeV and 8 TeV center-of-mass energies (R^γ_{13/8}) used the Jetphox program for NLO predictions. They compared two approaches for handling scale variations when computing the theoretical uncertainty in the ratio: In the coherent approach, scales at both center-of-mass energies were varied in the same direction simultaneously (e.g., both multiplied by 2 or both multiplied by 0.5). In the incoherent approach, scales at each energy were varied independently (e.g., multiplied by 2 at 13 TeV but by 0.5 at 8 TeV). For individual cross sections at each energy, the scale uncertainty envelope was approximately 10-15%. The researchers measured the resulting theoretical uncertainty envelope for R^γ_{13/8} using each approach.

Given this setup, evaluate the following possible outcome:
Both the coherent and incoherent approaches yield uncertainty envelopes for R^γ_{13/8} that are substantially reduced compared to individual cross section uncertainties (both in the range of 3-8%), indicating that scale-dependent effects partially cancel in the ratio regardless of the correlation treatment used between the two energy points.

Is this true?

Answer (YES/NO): NO